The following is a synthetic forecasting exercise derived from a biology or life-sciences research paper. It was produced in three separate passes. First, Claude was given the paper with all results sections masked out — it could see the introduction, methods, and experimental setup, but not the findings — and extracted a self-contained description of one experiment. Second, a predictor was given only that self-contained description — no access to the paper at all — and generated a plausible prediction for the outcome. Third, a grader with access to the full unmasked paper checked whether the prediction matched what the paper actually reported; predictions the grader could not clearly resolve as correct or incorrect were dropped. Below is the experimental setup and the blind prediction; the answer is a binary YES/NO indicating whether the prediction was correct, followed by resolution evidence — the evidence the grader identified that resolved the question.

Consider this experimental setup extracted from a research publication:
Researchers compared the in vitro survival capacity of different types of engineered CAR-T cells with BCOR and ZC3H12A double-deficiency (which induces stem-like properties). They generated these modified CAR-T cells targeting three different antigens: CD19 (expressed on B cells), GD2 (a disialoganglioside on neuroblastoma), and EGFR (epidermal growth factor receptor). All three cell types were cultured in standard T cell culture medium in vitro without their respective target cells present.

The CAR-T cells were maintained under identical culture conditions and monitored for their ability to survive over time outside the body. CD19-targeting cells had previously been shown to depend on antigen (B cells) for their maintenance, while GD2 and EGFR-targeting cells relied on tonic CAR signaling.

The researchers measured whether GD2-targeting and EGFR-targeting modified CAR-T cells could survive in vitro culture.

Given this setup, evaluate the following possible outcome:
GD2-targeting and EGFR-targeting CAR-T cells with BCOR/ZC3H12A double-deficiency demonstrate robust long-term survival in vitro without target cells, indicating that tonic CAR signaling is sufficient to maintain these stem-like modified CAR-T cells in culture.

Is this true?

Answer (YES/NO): NO